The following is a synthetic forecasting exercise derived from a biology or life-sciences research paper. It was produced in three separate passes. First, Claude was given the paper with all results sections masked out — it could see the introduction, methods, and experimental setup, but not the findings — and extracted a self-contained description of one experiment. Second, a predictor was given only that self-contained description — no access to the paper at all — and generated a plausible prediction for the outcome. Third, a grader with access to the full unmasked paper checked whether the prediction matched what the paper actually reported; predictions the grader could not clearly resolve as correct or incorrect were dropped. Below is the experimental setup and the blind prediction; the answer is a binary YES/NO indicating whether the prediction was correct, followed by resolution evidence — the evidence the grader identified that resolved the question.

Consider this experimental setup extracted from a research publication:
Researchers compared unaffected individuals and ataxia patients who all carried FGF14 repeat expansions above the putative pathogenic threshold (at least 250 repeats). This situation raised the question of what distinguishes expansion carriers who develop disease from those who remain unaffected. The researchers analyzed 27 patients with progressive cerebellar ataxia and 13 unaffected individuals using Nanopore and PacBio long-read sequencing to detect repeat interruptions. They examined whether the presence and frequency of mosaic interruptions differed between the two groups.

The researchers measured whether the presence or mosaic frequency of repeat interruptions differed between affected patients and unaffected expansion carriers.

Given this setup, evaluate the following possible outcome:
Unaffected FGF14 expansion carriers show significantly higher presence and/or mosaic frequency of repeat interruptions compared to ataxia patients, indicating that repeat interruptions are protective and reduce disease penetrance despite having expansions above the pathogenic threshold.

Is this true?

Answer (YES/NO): YES